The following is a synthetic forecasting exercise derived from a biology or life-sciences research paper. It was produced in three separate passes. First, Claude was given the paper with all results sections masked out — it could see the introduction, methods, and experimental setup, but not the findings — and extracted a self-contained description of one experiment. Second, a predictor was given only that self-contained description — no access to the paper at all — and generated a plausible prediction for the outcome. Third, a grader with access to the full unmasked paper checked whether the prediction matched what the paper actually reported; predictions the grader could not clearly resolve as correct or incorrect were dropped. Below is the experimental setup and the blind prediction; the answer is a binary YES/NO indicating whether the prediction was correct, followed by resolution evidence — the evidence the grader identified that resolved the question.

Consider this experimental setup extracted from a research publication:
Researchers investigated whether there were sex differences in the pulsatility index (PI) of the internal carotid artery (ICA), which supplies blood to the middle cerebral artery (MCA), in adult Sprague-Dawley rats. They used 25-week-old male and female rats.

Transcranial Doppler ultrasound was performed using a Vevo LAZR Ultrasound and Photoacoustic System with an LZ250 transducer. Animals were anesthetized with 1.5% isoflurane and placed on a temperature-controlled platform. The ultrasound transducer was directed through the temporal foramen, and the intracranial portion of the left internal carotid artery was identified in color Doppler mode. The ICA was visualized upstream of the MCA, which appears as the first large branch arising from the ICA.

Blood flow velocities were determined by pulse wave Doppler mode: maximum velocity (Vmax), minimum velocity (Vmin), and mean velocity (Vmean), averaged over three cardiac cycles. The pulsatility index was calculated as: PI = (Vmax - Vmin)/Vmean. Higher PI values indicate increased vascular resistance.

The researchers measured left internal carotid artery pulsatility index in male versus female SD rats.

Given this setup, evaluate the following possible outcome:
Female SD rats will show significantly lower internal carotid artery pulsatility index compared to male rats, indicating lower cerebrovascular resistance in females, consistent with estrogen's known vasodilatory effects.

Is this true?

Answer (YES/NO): NO